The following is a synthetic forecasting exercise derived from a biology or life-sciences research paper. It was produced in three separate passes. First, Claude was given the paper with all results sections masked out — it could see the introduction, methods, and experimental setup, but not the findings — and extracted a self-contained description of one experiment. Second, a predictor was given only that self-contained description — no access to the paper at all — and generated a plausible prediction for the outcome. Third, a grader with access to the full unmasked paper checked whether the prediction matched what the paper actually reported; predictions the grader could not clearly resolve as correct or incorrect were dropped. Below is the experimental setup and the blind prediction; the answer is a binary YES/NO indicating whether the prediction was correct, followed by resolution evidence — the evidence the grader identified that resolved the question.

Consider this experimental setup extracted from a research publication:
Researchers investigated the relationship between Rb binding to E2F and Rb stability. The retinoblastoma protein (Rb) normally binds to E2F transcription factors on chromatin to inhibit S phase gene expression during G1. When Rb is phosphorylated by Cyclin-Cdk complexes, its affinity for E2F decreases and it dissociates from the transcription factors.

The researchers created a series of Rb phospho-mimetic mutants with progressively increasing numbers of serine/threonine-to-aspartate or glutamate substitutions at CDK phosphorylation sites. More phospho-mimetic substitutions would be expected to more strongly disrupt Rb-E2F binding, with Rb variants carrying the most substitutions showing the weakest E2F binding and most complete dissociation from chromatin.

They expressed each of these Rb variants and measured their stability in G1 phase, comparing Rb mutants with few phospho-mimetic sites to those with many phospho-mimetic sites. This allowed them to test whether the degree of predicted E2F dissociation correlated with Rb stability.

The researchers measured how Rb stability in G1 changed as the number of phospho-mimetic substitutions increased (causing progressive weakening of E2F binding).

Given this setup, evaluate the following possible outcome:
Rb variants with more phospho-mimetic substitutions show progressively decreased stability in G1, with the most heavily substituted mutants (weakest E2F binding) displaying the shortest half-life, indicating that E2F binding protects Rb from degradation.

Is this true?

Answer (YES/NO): NO